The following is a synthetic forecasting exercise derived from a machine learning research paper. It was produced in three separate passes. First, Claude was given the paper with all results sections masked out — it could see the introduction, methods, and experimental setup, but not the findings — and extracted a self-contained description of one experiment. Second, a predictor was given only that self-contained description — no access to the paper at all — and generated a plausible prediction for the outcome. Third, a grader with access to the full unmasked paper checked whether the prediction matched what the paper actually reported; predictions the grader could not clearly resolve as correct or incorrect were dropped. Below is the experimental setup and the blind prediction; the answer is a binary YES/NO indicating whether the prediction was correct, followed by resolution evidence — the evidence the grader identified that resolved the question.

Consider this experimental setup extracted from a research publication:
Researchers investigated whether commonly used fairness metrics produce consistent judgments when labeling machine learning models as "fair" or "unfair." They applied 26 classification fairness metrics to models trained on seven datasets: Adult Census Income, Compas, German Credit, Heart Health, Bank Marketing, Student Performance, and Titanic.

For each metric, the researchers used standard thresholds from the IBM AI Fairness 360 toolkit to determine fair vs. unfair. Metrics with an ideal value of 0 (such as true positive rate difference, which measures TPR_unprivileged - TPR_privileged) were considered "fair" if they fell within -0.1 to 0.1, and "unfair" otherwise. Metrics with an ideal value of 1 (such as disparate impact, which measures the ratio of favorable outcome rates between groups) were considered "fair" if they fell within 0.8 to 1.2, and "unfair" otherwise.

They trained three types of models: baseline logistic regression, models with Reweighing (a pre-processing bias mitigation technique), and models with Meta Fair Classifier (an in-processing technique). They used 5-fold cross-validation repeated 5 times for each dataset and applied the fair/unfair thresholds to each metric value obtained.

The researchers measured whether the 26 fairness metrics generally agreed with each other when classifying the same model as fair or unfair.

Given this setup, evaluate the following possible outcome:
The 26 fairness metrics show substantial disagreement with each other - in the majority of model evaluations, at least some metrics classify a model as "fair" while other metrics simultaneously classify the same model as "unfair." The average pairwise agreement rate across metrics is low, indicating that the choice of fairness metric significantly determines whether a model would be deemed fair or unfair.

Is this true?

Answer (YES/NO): YES